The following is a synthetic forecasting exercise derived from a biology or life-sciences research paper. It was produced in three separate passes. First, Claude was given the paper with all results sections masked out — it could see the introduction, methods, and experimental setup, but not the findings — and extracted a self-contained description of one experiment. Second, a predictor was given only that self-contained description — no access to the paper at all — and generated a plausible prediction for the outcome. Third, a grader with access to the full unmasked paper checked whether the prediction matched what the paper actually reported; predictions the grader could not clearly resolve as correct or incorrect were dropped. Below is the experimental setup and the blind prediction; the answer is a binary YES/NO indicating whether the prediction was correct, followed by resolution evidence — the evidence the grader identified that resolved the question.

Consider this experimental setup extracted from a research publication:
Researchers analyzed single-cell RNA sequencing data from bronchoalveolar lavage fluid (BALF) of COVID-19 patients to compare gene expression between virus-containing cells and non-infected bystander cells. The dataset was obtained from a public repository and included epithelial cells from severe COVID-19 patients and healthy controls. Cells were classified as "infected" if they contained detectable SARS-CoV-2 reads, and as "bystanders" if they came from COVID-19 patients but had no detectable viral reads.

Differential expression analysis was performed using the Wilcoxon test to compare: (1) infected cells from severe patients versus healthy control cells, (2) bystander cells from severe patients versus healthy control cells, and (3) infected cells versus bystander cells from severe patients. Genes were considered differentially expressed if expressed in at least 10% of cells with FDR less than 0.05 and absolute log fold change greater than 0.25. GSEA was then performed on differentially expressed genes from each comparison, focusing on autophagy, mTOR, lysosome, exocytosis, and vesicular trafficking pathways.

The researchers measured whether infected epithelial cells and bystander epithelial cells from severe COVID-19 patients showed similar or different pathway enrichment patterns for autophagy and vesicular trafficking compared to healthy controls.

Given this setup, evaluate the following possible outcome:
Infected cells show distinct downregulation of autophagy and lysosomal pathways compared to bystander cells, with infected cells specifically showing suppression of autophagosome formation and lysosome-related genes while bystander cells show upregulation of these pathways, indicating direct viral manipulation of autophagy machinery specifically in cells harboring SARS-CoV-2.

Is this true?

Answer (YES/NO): NO